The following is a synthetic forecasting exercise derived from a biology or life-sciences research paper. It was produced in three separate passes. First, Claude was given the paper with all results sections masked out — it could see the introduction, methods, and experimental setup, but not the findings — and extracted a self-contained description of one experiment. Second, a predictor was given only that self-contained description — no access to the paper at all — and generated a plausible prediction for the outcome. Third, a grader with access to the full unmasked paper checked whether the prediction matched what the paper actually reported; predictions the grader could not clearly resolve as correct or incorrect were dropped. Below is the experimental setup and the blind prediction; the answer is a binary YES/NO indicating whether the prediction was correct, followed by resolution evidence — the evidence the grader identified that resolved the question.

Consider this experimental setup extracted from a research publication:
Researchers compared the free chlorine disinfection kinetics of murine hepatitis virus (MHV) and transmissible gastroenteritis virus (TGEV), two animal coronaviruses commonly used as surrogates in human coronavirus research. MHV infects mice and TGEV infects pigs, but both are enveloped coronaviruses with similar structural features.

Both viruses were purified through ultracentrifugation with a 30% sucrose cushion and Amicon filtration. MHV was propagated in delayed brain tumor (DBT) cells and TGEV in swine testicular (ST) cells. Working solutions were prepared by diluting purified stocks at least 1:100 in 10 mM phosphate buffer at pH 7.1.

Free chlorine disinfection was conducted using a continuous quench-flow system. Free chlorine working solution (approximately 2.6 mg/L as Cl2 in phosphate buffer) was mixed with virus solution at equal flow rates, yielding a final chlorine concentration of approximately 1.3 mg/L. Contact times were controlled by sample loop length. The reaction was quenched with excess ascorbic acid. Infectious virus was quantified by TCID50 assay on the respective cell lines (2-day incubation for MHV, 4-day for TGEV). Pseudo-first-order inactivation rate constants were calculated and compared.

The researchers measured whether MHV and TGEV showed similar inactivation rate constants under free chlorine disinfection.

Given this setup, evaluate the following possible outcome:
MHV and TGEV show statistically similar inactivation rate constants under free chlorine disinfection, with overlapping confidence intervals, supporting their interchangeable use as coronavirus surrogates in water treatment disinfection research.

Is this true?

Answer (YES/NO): NO